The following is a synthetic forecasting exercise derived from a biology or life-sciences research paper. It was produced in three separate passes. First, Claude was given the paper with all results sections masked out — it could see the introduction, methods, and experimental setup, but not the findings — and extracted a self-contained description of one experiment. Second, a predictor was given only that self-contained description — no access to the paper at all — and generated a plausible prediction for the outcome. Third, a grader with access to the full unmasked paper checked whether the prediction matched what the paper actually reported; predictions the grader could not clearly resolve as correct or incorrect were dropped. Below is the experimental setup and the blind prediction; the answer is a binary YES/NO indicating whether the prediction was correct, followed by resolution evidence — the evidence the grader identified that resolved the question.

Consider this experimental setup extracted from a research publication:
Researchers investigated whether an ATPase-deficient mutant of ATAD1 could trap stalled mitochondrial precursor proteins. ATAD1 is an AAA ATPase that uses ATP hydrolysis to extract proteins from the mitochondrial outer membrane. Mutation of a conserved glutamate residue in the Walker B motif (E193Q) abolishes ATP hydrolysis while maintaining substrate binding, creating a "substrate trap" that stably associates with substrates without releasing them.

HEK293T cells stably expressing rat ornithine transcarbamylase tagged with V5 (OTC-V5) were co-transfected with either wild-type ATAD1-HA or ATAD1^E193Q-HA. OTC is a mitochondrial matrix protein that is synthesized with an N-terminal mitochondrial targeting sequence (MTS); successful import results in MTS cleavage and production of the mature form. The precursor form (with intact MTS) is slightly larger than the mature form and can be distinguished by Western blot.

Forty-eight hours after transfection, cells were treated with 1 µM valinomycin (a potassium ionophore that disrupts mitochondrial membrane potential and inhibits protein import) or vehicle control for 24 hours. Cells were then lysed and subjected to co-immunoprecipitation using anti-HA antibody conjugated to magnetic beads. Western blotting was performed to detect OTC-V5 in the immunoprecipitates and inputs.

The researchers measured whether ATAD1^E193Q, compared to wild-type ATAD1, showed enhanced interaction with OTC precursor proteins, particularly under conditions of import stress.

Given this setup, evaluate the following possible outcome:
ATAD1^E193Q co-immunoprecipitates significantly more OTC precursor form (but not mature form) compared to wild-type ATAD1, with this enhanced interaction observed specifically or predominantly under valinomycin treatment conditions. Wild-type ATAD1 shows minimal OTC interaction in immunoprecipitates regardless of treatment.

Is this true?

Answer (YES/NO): NO